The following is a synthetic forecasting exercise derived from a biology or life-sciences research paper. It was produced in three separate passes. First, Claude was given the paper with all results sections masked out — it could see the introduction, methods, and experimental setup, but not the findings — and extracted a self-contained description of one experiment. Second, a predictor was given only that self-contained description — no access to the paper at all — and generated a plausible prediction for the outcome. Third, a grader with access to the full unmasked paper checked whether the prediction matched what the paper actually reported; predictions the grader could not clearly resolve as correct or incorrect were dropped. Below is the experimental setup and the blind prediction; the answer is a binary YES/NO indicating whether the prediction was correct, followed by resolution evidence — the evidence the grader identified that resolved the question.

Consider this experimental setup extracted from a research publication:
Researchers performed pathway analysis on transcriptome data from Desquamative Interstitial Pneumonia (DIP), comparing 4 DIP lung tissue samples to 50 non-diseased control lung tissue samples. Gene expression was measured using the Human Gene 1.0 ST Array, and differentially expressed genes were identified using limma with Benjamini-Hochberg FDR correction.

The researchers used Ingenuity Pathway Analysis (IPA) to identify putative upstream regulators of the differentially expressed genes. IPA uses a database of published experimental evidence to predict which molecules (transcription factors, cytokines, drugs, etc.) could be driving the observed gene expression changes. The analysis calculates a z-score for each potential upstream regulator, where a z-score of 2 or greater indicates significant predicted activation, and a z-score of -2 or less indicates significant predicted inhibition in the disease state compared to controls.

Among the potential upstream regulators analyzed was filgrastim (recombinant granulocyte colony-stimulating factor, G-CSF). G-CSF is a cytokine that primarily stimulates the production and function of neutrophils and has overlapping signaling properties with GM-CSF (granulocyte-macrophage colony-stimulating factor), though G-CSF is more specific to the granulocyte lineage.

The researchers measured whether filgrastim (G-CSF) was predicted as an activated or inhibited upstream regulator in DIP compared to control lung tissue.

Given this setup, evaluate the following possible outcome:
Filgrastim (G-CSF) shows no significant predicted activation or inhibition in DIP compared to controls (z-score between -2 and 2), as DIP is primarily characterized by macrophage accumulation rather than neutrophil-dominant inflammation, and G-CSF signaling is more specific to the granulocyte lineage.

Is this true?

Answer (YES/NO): NO